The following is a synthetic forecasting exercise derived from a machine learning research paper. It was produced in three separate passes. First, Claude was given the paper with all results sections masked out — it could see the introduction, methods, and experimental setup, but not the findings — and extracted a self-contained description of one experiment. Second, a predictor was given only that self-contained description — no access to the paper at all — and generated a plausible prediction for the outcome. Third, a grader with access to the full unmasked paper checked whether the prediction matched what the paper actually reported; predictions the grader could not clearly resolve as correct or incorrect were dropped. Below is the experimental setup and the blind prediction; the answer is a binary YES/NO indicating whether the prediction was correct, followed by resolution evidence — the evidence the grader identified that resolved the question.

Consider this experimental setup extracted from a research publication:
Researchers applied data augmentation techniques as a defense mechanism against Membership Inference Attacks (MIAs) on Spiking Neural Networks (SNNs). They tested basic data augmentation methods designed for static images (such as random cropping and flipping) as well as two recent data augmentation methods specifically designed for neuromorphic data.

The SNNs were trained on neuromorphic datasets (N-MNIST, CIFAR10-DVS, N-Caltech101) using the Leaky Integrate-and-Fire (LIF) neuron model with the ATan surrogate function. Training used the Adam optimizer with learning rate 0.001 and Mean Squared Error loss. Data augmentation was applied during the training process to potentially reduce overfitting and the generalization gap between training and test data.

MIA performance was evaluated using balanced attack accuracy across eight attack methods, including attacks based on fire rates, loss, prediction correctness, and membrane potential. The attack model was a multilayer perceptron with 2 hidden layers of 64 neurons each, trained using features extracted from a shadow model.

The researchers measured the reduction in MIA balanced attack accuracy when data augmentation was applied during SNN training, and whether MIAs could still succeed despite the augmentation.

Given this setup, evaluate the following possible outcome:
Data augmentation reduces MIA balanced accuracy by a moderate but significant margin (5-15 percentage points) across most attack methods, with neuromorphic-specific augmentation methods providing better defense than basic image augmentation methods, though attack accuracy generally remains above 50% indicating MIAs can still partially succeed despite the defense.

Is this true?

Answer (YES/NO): NO